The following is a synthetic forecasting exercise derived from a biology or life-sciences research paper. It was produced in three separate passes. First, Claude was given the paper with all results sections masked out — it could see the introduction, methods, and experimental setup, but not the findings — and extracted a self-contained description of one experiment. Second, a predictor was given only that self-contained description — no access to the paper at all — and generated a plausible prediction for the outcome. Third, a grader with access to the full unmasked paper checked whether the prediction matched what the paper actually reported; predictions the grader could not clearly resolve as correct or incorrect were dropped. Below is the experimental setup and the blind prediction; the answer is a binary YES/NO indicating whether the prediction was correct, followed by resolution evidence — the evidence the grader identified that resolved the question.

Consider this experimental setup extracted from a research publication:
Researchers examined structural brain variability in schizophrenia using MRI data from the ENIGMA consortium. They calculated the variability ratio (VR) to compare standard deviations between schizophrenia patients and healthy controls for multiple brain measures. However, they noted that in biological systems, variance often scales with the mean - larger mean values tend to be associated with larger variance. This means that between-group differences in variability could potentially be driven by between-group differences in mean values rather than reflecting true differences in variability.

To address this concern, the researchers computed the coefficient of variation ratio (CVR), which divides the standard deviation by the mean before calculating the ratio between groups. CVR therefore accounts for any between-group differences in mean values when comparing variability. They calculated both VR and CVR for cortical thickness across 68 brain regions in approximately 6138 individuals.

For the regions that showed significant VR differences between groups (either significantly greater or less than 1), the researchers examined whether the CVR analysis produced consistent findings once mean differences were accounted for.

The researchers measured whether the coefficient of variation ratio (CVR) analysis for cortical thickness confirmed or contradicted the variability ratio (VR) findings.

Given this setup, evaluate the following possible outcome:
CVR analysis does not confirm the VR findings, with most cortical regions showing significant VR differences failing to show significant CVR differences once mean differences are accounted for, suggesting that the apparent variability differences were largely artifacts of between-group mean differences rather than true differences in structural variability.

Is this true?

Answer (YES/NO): NO